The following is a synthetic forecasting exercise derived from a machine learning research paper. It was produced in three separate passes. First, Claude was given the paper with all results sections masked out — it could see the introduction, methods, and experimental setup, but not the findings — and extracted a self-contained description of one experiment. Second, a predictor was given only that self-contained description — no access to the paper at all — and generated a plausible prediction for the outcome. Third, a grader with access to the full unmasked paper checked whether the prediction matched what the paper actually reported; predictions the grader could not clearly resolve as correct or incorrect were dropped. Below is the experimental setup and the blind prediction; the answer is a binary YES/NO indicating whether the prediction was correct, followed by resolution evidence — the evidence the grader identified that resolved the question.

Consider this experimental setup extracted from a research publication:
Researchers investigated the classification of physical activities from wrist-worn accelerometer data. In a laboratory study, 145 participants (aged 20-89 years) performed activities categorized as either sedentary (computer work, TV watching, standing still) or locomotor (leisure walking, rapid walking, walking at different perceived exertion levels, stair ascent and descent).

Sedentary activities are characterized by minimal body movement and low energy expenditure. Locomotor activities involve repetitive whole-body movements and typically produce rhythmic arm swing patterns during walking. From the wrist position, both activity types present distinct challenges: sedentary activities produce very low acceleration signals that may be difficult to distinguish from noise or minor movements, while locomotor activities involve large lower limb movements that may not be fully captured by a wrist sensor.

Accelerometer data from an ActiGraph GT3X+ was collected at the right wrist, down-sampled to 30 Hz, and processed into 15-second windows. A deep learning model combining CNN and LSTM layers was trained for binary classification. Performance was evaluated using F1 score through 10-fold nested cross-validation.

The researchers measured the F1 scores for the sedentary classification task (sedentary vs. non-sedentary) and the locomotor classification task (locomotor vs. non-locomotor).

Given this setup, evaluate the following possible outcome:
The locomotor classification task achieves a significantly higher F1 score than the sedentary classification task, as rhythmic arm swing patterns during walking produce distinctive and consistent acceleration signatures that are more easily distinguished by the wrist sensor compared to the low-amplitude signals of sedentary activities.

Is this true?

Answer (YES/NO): NO